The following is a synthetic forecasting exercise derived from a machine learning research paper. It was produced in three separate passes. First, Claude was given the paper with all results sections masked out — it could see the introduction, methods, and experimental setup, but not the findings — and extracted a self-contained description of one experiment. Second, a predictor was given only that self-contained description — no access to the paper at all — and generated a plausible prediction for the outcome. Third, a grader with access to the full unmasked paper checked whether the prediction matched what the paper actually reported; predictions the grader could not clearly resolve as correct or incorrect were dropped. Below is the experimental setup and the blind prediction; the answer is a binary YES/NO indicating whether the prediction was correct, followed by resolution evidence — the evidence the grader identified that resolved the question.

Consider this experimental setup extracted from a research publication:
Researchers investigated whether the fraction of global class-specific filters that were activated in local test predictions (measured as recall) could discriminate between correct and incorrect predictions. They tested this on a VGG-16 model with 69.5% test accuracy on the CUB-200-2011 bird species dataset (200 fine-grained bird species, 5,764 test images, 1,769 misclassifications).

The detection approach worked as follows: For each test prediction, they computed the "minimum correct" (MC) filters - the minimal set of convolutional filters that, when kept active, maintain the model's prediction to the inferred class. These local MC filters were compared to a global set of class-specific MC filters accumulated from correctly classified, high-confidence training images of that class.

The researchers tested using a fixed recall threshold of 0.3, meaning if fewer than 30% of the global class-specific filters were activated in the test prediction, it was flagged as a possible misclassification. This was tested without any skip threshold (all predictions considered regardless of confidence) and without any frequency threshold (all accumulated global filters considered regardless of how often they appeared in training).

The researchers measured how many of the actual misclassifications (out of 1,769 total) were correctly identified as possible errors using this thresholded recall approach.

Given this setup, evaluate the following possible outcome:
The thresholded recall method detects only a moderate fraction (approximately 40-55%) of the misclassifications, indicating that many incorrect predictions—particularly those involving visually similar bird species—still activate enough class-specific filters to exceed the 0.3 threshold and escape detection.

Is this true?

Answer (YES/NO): NO